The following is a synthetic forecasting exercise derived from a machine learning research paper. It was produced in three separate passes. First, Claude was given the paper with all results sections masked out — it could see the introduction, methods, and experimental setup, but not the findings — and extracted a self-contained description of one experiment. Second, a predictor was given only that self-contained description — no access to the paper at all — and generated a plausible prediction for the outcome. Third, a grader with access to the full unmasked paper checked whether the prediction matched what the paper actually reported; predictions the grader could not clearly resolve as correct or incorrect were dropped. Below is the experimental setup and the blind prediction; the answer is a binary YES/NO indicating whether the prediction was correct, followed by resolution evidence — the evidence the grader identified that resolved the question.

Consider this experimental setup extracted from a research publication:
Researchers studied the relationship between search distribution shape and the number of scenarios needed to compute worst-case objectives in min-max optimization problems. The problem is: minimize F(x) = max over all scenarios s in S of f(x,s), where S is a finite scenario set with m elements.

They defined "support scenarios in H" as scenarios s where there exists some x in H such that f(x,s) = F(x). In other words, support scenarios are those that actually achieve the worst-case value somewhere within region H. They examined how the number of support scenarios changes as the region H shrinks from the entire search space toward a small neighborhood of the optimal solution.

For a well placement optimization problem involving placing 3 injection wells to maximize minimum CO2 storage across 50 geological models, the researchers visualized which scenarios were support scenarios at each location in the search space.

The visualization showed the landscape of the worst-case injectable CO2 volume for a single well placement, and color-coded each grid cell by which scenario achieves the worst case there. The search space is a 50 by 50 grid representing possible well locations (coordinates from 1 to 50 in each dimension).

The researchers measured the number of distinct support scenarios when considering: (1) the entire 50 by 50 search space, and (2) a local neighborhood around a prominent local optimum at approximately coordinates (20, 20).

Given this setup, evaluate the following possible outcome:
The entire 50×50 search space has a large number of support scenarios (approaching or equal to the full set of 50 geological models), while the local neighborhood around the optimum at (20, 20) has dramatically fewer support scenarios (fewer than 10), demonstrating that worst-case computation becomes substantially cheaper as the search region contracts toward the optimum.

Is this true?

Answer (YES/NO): YES